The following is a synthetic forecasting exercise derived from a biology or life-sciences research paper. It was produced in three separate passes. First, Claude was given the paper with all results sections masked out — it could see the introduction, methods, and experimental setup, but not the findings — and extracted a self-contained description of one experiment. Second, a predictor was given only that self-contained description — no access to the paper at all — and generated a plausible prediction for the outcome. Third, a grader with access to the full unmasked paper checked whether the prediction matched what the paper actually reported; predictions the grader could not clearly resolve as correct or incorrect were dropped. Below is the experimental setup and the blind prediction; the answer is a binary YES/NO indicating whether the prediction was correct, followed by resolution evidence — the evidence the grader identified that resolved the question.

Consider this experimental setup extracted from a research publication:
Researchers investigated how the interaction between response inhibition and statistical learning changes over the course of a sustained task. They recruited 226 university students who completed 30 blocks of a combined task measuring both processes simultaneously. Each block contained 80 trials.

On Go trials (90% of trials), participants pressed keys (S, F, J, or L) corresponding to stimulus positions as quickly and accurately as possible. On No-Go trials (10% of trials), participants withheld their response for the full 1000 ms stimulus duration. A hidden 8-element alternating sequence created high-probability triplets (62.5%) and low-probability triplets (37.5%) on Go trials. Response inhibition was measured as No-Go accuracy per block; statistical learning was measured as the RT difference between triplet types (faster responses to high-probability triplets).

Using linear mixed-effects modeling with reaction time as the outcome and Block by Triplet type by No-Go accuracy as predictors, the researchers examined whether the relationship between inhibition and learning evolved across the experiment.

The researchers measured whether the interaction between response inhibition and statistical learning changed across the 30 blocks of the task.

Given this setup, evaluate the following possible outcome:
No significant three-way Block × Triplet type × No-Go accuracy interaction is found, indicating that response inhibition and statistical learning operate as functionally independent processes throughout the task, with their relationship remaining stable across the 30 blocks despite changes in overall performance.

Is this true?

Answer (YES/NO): NO